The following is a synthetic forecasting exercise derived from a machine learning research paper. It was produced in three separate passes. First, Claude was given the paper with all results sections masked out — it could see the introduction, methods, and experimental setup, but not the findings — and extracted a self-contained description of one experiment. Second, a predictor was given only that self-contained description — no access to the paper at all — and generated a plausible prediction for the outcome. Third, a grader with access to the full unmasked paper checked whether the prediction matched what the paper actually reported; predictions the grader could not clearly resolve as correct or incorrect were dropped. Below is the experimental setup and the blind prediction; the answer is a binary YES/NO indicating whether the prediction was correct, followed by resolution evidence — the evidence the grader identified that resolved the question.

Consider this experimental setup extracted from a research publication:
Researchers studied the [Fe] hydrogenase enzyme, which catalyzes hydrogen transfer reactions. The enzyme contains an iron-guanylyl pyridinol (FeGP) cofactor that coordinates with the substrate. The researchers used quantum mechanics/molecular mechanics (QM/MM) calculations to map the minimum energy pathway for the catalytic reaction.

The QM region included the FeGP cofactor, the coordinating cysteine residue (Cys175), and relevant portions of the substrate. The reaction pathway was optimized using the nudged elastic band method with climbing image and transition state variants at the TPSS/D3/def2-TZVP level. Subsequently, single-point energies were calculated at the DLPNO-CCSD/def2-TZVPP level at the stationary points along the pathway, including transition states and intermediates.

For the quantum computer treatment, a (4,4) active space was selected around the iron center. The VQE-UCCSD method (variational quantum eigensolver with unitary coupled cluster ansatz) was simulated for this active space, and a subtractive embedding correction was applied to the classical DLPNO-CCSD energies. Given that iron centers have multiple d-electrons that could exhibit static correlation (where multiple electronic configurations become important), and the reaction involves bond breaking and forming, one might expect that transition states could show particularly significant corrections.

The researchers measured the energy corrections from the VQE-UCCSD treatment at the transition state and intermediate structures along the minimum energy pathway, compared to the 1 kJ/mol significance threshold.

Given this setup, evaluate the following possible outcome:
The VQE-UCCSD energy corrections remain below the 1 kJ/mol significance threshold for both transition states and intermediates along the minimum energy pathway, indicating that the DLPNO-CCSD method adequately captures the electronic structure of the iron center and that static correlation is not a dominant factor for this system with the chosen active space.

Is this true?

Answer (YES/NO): YES